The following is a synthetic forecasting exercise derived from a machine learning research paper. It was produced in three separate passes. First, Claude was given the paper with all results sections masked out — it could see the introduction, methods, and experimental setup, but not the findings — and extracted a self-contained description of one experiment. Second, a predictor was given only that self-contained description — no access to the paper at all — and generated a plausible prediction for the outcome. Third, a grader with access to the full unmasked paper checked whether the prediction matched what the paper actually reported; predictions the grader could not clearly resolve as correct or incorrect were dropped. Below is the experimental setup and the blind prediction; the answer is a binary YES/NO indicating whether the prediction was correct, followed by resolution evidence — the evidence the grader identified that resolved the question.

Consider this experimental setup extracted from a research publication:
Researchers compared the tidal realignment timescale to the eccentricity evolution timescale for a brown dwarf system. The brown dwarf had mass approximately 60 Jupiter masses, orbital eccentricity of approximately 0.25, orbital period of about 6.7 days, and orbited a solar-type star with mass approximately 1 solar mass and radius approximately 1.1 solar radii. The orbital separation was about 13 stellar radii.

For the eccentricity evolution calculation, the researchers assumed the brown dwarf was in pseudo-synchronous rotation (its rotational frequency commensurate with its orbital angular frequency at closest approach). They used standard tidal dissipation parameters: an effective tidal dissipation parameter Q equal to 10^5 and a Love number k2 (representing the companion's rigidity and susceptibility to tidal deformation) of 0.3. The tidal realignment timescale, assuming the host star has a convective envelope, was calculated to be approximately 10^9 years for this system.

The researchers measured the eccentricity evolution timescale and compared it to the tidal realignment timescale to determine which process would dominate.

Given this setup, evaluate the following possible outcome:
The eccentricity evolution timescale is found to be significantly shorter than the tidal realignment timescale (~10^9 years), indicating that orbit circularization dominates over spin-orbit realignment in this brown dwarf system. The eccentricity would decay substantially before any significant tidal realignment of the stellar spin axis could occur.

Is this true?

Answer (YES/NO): NO